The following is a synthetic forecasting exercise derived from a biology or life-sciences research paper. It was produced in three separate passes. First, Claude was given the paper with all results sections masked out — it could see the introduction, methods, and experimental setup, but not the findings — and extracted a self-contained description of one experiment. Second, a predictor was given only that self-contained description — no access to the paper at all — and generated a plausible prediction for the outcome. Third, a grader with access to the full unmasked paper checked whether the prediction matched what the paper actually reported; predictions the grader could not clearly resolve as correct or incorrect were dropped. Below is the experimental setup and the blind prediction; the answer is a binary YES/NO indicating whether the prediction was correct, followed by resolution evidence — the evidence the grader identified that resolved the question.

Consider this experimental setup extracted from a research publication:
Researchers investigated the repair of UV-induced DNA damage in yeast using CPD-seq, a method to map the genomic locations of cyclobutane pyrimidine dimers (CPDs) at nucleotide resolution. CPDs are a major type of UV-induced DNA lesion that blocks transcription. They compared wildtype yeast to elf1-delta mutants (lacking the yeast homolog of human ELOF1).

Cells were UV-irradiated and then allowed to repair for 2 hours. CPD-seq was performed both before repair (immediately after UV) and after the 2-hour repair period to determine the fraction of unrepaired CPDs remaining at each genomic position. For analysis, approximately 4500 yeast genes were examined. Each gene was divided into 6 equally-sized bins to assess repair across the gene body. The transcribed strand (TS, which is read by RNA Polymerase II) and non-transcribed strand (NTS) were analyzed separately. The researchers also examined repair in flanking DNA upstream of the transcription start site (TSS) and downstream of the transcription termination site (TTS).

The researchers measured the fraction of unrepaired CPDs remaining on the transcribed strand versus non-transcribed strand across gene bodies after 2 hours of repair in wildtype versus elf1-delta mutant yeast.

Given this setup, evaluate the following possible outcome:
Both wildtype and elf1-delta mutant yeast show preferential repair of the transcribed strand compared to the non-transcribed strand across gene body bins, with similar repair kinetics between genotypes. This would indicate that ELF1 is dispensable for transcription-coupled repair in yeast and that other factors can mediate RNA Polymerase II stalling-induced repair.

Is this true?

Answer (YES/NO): NO